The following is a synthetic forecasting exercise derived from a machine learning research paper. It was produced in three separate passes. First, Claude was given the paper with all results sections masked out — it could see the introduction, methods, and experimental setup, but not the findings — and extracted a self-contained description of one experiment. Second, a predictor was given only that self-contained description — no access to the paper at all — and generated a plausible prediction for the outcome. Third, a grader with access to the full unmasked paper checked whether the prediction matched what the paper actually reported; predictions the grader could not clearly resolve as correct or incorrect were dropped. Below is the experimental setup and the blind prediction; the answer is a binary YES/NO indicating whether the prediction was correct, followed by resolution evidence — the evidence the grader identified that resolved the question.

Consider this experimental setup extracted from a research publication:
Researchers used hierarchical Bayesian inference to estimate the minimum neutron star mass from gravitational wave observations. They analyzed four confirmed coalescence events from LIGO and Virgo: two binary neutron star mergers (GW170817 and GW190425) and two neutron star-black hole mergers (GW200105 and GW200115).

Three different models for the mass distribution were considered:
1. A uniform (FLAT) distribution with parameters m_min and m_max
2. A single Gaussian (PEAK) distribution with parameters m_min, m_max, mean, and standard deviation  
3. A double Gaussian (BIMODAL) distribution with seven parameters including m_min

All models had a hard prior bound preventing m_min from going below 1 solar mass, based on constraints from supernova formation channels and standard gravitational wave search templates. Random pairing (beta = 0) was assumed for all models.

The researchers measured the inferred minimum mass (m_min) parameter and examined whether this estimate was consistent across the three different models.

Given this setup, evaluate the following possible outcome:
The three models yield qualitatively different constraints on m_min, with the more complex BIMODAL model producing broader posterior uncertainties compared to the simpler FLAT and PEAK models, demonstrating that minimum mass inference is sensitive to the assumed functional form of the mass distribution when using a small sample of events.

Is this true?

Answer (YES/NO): NO